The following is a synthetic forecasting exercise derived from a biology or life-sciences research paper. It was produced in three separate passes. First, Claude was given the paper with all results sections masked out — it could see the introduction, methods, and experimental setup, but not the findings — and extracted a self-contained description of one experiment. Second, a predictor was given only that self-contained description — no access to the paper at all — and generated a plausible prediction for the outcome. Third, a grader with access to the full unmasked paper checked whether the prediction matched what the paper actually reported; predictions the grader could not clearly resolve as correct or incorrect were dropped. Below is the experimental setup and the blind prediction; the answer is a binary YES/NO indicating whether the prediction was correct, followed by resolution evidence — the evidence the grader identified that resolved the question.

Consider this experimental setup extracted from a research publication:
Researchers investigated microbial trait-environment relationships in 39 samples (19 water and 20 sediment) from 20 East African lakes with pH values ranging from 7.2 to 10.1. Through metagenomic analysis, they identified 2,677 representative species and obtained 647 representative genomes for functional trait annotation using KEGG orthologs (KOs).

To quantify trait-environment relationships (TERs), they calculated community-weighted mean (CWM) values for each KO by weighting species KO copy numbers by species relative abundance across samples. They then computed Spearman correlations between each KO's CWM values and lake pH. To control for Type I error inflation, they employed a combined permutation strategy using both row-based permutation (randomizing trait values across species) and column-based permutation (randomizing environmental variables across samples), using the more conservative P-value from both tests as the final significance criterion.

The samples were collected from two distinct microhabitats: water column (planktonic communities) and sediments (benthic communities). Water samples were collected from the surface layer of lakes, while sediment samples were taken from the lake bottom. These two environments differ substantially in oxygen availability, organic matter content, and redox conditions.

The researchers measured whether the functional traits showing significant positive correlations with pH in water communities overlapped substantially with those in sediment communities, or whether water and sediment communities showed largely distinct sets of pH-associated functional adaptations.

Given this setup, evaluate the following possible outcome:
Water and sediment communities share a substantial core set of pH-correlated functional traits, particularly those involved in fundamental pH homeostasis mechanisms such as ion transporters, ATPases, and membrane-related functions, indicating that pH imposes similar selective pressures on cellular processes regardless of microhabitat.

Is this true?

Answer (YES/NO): NO